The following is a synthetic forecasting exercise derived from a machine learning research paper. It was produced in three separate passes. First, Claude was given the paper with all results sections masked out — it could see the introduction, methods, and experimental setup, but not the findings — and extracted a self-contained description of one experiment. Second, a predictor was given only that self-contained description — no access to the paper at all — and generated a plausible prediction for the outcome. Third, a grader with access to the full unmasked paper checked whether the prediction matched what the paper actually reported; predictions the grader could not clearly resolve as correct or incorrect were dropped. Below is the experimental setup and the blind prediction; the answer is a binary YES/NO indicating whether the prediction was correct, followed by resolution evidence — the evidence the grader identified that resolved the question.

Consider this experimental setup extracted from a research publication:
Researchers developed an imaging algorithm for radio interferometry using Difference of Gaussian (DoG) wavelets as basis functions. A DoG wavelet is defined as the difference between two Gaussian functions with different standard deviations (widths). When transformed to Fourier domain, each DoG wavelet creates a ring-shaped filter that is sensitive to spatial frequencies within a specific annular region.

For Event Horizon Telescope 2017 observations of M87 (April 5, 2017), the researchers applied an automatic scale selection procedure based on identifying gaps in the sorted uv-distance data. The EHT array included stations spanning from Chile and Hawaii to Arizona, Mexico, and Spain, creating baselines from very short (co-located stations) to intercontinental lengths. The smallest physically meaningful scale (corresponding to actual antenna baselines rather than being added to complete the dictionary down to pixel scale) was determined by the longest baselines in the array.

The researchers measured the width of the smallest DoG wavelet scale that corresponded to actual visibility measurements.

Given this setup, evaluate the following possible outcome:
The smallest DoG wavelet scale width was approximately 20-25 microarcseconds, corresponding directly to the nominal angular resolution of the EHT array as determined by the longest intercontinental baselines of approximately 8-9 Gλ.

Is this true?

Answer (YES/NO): NO